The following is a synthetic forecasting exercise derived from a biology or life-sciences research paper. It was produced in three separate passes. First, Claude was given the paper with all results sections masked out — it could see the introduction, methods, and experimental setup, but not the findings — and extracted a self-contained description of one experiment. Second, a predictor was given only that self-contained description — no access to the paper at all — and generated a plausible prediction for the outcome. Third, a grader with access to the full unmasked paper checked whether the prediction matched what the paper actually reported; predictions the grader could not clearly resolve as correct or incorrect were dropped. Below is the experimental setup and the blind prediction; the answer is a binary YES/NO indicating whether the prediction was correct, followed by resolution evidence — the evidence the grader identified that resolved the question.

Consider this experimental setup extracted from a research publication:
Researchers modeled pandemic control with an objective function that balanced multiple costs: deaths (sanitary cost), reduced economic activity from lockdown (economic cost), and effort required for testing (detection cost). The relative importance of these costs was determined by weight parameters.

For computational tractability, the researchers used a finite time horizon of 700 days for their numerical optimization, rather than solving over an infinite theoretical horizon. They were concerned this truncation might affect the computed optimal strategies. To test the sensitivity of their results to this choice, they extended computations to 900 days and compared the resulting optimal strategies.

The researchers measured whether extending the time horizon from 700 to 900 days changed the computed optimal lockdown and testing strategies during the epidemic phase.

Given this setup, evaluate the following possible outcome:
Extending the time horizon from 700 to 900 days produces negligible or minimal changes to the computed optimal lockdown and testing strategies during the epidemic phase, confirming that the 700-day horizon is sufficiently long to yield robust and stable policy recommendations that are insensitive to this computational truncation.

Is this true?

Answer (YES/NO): YES